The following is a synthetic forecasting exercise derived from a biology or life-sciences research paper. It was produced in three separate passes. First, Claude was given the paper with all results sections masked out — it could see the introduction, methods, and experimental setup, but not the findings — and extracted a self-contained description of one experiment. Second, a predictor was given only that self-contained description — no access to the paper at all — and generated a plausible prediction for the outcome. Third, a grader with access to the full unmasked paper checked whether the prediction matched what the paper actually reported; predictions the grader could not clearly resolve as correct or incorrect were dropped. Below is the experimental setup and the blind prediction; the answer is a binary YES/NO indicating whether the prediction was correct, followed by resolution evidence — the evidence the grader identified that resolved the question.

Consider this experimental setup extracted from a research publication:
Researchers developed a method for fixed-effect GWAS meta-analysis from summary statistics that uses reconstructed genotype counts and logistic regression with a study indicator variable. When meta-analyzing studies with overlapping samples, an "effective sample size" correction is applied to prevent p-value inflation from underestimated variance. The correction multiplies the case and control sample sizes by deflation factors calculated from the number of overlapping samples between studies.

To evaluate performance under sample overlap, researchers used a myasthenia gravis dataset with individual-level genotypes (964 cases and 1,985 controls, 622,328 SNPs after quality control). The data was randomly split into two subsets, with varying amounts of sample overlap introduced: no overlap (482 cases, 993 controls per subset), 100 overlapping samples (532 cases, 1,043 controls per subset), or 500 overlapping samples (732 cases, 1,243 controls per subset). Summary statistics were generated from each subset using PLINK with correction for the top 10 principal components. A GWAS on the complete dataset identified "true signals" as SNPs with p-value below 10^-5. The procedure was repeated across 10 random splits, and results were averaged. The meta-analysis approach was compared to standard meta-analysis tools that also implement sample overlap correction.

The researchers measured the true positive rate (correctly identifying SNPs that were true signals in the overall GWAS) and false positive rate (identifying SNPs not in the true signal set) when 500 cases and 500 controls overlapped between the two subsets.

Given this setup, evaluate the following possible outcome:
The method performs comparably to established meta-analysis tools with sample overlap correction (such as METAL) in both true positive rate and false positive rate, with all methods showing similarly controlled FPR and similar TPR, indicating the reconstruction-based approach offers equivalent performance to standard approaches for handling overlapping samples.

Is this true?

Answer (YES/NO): YES